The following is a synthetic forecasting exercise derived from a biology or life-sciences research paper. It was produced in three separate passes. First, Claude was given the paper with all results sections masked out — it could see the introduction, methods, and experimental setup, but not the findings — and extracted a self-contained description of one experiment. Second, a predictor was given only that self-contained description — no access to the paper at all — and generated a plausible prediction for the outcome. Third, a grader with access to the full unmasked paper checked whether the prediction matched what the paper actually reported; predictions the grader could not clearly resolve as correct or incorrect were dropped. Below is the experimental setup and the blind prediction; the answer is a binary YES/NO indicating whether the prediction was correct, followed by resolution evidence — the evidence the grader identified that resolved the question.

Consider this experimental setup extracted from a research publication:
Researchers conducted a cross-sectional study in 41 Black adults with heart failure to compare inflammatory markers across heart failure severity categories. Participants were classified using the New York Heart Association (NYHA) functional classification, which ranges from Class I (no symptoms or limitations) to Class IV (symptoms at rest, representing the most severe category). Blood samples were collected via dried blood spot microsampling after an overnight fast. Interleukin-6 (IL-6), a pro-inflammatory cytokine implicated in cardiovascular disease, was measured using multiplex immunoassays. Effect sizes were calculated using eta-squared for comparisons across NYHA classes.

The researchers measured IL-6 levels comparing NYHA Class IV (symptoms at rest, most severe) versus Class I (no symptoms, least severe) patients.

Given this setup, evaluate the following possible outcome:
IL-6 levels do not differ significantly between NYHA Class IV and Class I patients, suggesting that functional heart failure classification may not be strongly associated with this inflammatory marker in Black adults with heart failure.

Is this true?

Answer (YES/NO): NO